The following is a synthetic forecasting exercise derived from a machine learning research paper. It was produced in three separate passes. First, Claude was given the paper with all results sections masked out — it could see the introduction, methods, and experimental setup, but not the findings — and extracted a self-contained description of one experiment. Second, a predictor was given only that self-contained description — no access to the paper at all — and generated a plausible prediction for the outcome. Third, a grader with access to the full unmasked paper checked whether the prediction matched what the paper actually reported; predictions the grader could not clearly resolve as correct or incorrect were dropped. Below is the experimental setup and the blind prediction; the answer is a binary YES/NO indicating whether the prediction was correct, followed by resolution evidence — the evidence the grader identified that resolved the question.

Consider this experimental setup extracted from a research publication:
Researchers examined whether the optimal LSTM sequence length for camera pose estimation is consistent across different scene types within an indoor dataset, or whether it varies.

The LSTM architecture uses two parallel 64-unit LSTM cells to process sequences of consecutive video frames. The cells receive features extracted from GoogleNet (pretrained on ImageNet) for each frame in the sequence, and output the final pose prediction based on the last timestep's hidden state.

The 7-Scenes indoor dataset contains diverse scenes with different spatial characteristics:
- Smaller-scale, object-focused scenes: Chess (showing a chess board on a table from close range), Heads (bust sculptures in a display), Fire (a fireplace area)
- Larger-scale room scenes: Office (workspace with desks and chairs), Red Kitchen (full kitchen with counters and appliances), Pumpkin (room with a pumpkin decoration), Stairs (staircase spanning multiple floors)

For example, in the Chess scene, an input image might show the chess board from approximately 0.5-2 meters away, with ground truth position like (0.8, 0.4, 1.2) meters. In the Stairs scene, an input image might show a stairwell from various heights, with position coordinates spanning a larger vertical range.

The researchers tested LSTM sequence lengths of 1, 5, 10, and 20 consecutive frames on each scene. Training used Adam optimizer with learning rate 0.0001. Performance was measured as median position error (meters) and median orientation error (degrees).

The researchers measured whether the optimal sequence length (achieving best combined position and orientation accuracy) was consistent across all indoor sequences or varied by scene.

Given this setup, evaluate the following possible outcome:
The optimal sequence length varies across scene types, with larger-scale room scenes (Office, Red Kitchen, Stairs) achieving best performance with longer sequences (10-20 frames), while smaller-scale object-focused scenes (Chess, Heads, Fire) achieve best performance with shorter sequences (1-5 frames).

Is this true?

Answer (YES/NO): NO